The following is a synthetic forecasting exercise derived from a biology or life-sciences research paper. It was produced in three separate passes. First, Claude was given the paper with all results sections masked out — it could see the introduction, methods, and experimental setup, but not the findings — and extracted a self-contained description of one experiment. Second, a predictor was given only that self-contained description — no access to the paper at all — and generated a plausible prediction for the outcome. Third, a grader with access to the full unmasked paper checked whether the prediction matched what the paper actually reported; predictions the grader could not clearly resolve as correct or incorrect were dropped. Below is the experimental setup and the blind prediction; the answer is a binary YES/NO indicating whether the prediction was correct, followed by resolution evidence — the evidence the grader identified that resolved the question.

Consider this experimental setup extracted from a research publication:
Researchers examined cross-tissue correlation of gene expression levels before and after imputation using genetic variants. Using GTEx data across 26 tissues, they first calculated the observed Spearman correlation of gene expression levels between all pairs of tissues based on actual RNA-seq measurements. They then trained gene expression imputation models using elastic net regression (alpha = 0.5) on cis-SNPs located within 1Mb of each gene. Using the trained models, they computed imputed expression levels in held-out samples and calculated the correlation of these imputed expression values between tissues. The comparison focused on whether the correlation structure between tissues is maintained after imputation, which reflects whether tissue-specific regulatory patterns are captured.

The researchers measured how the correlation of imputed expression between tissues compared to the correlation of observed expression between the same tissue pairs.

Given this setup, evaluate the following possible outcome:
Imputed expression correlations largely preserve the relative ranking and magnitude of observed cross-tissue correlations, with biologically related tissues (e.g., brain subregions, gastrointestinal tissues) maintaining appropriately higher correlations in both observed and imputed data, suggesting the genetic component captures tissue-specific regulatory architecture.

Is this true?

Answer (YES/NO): NO